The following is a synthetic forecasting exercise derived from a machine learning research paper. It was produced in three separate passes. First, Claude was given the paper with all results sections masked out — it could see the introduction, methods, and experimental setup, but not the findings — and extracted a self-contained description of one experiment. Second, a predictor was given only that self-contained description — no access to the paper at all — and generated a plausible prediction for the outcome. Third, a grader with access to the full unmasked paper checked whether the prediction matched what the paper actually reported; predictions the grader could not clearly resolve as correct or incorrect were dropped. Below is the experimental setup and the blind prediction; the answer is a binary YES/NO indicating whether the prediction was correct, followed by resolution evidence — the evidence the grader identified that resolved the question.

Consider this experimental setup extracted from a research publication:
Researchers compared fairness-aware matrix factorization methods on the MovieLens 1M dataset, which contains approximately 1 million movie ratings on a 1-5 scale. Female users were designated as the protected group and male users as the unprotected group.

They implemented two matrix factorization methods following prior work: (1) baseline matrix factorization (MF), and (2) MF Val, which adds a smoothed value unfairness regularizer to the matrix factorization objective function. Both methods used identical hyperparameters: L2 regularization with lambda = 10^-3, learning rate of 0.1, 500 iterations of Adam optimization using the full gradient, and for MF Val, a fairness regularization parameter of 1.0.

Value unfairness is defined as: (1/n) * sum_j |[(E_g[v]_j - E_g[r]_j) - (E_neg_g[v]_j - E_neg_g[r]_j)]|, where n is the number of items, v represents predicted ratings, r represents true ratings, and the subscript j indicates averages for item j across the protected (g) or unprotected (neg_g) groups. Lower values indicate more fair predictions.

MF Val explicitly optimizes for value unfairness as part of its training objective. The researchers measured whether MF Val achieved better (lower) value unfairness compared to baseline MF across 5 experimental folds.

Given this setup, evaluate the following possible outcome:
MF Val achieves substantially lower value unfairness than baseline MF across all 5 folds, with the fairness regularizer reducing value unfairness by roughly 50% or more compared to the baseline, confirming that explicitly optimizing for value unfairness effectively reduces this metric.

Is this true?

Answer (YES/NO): NO